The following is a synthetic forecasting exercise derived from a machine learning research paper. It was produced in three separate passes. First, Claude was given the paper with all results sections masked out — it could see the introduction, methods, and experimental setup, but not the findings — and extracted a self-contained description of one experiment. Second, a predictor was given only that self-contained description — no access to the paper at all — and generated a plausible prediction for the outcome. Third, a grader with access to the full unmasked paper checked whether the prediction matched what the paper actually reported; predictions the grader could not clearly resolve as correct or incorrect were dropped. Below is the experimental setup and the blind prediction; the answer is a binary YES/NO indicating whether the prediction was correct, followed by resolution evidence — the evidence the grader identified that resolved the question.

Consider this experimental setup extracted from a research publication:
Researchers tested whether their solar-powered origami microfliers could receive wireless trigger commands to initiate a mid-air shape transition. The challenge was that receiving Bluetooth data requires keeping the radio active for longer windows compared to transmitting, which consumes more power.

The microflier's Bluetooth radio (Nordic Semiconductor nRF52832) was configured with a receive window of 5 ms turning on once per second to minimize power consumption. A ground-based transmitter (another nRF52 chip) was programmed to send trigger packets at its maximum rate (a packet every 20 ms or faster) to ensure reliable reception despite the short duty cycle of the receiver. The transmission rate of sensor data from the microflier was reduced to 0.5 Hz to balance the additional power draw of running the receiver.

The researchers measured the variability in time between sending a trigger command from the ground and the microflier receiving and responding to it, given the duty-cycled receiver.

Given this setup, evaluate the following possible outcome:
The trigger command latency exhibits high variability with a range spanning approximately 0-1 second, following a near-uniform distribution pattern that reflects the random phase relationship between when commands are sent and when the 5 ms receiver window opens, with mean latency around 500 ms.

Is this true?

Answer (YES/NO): NO